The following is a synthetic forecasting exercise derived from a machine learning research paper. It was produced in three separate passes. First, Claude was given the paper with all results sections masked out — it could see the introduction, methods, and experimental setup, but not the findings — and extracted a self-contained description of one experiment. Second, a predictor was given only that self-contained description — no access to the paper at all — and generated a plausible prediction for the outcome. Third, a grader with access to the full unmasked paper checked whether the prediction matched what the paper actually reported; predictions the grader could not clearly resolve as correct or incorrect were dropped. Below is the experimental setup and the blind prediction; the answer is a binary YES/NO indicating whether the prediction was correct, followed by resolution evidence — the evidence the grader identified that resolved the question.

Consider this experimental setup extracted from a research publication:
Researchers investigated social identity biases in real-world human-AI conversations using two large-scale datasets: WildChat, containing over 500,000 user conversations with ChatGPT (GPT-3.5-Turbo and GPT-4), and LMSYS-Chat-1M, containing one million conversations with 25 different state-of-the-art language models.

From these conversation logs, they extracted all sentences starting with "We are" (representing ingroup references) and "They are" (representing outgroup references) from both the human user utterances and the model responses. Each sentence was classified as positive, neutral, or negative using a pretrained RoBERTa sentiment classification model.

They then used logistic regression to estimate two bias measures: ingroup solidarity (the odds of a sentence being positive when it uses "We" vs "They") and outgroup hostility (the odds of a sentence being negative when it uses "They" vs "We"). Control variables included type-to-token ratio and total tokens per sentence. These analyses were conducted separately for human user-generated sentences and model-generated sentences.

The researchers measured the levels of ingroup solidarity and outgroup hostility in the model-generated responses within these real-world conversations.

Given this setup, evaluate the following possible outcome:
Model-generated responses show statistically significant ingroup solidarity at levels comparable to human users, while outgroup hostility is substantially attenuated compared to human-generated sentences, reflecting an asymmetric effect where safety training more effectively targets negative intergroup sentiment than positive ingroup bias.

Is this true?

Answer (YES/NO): NO